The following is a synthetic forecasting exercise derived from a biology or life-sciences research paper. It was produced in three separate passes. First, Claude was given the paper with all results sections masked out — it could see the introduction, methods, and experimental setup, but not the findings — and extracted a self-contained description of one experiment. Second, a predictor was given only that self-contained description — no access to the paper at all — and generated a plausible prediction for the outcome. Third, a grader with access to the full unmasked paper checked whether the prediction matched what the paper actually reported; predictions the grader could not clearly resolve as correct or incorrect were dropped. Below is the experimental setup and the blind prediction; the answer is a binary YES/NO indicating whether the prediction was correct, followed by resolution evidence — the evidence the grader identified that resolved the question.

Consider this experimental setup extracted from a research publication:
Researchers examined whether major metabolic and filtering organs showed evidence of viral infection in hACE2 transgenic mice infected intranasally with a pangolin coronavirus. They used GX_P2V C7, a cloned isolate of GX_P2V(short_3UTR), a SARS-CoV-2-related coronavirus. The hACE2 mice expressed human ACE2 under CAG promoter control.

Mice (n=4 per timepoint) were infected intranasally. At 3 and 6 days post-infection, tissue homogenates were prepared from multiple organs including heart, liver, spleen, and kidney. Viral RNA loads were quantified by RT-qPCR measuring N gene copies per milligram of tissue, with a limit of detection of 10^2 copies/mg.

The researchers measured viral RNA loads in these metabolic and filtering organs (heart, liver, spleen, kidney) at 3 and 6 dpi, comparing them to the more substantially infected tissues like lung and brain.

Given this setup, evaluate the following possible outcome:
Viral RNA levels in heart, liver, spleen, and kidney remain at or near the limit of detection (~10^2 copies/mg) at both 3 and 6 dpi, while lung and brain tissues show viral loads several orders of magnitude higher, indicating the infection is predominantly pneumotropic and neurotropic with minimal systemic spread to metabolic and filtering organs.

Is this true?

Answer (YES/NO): YES